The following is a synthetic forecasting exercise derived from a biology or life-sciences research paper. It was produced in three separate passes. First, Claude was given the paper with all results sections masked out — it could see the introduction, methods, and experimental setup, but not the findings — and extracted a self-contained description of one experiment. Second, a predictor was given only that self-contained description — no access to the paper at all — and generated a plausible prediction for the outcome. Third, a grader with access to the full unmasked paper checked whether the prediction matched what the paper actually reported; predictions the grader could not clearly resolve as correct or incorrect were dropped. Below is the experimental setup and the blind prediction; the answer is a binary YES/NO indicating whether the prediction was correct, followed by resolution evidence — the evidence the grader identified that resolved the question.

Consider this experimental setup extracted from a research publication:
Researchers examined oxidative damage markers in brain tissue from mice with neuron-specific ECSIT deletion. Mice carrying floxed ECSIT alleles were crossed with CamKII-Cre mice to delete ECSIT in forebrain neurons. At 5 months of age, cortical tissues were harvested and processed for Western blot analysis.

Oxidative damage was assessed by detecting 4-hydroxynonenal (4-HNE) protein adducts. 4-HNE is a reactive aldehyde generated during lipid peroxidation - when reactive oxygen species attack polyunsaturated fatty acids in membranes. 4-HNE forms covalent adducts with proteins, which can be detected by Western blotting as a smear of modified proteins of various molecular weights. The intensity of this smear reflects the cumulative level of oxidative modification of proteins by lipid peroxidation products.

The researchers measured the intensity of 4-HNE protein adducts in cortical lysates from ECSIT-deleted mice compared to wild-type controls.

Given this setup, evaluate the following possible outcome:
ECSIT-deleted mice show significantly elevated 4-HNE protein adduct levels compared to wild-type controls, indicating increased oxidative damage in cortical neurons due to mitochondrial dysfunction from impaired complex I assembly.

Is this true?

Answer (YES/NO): YES